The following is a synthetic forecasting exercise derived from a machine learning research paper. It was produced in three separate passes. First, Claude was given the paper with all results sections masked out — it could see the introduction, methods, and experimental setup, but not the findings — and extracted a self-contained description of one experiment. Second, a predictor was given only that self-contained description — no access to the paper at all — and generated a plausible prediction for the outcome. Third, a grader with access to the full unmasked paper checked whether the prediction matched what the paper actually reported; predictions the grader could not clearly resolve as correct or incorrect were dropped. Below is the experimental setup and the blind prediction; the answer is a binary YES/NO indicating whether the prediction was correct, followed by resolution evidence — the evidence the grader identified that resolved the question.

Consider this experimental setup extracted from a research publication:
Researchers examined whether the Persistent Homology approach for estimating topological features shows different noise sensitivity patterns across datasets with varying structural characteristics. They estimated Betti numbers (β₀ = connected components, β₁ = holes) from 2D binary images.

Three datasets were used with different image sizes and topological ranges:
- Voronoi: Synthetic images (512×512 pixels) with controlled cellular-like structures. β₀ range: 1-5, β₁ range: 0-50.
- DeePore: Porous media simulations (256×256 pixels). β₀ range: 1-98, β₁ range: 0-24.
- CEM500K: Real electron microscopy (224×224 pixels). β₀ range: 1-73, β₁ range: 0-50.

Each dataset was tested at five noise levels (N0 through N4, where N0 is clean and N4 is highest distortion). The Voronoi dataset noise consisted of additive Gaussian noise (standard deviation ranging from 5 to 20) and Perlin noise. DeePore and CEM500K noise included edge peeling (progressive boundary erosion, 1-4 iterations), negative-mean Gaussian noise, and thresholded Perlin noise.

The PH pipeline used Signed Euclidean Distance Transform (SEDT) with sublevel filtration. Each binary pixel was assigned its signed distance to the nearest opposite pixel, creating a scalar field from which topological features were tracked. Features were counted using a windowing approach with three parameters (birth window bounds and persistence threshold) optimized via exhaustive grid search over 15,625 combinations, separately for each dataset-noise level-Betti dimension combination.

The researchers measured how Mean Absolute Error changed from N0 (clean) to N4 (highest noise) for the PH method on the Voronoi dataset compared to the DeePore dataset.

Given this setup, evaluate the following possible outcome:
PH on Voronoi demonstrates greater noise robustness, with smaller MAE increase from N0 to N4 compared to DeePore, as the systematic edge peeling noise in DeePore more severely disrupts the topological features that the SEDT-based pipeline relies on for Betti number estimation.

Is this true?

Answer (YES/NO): NO